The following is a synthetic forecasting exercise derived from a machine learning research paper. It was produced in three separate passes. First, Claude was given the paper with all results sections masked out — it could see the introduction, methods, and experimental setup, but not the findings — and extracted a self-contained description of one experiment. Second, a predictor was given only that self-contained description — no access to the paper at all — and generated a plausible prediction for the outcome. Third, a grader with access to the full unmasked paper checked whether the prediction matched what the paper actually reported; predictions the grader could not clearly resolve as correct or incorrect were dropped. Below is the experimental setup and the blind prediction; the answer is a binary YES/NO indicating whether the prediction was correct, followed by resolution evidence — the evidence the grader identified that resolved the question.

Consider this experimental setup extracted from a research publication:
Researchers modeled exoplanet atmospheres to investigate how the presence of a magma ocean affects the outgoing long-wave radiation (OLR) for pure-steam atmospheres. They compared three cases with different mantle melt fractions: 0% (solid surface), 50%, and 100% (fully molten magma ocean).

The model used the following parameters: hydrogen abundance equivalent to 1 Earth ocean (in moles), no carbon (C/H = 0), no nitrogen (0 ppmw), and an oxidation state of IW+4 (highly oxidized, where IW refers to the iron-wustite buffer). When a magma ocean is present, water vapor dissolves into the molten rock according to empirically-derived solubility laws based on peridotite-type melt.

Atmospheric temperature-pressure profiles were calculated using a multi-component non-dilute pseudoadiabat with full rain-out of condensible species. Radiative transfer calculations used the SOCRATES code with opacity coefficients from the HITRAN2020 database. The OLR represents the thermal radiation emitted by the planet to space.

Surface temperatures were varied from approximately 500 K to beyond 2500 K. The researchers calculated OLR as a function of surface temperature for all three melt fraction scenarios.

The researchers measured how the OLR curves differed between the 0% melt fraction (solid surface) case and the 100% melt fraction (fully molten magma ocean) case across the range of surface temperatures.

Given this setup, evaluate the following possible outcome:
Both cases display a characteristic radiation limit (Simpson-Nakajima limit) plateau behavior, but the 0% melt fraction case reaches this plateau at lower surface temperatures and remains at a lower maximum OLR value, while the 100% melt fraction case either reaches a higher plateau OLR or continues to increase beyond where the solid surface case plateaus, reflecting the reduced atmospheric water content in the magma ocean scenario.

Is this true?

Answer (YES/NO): NO